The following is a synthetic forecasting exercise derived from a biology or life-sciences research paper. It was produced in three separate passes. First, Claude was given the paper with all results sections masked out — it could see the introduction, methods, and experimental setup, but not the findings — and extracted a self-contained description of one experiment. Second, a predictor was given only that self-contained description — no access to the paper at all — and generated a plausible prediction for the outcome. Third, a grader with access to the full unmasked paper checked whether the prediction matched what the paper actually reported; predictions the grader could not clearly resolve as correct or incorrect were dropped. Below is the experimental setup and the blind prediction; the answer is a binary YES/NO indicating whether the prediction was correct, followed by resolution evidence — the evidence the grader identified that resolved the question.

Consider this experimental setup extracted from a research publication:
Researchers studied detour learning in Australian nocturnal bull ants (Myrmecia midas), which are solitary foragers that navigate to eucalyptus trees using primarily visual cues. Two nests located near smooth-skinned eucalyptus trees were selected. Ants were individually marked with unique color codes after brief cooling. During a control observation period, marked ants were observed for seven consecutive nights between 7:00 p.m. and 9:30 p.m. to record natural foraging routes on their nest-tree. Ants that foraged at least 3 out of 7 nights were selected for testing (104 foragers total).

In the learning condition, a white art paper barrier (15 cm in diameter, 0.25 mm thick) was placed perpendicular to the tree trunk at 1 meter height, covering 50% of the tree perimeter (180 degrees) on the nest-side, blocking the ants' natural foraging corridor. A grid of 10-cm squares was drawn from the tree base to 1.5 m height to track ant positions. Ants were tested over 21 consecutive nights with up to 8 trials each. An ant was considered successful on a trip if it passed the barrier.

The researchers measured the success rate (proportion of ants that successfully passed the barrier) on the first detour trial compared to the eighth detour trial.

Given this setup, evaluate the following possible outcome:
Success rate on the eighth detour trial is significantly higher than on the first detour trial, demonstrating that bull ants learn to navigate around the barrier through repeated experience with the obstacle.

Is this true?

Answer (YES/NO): YES